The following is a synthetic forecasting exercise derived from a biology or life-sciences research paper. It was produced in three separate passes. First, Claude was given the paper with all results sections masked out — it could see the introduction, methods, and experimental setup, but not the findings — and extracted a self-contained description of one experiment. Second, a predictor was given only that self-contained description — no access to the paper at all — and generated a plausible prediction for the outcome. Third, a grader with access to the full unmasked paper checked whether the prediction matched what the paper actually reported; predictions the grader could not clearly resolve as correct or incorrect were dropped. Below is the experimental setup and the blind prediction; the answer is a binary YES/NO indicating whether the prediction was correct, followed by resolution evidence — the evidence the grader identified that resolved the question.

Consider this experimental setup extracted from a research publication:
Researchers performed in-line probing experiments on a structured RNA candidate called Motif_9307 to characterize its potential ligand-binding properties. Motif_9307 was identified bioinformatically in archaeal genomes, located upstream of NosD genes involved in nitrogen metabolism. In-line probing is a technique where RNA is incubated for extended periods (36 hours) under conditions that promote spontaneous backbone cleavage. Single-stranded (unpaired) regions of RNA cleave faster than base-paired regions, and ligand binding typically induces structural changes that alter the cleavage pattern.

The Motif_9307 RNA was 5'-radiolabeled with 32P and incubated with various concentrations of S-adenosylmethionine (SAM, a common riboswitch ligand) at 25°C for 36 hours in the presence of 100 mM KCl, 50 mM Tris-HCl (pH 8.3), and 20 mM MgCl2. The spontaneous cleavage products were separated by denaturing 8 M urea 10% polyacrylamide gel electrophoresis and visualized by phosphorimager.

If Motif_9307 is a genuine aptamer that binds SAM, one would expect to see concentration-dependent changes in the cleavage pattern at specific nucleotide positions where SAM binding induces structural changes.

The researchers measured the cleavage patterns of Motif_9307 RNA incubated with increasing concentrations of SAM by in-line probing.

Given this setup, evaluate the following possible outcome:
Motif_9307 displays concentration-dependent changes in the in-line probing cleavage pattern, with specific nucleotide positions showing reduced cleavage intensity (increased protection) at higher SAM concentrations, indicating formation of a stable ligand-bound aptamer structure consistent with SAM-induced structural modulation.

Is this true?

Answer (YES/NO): NO